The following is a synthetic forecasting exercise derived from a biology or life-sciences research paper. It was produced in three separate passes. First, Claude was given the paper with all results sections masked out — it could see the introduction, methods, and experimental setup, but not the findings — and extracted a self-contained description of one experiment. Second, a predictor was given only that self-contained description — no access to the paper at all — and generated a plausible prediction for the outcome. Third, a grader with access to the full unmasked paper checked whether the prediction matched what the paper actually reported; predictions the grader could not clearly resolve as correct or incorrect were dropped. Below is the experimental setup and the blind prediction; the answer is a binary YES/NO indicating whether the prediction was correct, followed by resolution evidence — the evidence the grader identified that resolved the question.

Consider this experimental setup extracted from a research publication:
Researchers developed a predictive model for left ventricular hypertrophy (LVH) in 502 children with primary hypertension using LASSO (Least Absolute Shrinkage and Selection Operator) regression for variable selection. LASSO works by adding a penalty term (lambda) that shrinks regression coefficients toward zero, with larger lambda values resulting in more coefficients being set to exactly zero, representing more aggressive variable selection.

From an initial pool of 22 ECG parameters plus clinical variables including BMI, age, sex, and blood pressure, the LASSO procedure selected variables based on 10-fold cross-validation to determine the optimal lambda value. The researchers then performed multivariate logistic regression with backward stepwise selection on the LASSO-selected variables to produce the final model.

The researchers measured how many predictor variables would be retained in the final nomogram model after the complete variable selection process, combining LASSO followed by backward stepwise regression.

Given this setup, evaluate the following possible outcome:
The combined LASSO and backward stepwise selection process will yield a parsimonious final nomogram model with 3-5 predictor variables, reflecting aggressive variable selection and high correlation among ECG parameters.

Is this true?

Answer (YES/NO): YES